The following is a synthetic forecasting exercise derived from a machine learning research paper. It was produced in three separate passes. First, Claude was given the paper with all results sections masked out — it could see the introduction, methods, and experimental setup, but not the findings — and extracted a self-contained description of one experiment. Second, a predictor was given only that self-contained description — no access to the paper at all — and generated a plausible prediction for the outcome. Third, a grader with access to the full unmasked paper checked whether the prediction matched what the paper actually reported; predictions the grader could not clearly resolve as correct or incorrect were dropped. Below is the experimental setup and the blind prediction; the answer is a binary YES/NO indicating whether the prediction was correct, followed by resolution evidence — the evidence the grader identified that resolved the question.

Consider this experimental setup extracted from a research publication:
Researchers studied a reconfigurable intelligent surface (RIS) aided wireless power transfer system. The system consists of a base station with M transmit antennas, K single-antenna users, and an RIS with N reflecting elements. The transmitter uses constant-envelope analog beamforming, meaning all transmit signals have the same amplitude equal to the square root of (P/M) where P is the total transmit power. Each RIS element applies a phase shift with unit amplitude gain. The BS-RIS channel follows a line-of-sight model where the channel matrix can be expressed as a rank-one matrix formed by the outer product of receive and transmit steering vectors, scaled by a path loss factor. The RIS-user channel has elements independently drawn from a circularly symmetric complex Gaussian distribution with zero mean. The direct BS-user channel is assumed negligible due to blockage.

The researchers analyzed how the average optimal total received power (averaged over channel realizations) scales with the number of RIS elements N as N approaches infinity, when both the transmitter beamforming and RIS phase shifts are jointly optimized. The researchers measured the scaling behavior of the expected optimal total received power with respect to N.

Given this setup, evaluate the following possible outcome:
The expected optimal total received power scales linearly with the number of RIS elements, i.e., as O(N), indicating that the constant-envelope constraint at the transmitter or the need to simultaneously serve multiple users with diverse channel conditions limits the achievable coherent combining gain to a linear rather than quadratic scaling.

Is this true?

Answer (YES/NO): NO